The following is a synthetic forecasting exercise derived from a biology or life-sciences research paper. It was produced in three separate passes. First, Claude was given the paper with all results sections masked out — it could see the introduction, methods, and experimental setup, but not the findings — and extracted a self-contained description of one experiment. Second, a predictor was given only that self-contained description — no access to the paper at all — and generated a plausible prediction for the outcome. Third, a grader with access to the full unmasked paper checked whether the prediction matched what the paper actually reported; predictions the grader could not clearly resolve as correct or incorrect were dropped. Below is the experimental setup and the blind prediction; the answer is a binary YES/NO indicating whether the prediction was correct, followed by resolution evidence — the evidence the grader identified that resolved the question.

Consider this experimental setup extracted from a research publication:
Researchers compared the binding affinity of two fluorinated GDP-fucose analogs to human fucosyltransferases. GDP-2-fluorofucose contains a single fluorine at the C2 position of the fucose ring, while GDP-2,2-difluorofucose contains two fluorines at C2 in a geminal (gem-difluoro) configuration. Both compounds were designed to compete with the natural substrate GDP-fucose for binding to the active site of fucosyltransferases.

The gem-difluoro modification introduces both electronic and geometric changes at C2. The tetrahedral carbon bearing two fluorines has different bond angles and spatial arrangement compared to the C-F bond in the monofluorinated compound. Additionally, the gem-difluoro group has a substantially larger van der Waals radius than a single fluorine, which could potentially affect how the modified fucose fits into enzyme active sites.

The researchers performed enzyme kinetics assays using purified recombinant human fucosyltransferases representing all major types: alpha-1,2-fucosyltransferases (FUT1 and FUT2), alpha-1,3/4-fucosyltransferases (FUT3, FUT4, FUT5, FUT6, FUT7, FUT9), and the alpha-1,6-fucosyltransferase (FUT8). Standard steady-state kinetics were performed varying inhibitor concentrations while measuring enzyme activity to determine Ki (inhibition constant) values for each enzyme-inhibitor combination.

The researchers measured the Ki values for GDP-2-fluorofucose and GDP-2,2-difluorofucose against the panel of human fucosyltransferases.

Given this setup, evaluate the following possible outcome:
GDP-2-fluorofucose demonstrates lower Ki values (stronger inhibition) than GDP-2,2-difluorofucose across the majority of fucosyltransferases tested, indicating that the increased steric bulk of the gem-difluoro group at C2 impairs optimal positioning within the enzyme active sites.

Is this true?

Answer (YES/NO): NO